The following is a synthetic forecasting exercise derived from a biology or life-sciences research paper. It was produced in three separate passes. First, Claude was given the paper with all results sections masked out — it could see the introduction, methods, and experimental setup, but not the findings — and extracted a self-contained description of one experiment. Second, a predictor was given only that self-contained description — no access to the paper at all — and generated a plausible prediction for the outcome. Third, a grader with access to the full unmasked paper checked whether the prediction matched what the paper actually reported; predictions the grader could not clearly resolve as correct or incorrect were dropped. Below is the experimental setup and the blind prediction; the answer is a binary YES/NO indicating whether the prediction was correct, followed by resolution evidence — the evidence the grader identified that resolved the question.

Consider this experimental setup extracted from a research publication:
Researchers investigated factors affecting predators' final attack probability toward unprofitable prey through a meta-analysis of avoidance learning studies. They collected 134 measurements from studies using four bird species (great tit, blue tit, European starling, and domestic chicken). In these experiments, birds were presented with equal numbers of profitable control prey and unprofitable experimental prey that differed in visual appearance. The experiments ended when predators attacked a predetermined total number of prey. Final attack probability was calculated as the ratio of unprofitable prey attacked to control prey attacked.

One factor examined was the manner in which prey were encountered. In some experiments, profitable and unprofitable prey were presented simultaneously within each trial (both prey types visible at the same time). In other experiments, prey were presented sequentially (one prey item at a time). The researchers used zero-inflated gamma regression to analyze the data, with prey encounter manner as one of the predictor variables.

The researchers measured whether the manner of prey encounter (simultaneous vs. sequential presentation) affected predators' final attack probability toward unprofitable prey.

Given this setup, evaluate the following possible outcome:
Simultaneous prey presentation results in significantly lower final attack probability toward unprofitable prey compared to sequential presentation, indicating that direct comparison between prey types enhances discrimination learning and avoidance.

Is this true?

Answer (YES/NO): YES